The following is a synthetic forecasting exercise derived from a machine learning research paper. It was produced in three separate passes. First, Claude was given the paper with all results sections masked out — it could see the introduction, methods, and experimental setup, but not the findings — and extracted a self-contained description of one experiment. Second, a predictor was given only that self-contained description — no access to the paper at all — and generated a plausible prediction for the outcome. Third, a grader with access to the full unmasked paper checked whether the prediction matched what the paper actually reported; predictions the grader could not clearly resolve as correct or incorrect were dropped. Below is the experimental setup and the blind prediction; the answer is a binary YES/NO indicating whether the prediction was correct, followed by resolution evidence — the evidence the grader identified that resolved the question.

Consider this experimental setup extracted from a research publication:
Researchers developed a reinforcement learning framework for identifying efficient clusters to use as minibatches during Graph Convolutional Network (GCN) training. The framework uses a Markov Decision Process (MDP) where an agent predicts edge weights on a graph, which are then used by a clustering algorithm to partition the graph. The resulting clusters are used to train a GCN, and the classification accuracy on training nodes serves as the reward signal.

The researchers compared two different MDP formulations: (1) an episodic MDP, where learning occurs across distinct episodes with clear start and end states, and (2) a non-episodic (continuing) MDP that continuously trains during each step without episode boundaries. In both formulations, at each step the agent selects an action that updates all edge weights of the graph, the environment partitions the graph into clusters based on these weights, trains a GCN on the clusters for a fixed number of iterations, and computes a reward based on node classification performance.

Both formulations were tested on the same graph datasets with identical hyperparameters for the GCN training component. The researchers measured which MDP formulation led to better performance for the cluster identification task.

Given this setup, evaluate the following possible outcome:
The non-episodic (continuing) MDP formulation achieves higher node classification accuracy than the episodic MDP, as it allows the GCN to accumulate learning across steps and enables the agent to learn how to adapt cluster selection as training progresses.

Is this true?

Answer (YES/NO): YES